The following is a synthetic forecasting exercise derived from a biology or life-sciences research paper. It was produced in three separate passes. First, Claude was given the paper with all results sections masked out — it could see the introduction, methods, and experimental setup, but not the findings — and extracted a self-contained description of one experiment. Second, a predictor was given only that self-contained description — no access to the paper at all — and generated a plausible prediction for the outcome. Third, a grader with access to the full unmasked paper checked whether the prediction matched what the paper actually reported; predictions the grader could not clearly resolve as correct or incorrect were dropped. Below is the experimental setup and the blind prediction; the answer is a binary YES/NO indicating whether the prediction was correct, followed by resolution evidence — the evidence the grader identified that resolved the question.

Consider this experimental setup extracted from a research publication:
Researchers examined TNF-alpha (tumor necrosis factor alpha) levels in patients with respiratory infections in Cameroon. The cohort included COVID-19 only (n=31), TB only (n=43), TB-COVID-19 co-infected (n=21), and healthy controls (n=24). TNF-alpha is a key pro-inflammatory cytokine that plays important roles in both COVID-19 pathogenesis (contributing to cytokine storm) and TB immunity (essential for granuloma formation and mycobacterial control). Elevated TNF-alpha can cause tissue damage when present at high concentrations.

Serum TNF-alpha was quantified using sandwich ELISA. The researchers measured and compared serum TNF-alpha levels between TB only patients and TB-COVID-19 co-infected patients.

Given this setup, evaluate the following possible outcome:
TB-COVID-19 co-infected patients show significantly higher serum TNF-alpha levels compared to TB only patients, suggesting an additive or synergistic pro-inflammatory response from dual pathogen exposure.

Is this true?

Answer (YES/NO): YES